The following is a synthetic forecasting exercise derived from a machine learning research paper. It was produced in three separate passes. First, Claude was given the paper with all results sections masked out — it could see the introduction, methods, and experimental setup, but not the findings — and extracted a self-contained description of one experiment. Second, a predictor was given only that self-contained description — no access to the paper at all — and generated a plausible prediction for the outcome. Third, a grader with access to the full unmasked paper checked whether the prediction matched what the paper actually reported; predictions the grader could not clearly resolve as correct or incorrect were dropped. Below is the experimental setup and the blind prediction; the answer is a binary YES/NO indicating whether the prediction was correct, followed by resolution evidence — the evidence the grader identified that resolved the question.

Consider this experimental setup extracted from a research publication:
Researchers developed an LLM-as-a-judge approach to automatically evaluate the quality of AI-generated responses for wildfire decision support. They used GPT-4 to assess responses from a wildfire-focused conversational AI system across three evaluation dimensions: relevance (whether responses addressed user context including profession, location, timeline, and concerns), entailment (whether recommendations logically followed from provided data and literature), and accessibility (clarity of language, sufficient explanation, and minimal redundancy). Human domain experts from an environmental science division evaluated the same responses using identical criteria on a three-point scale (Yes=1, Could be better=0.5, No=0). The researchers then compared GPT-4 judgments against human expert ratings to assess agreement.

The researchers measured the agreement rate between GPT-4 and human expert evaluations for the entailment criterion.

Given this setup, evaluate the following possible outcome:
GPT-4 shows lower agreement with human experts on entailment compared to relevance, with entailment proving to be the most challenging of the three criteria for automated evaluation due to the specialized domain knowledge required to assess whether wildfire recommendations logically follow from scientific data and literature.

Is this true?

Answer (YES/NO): NO